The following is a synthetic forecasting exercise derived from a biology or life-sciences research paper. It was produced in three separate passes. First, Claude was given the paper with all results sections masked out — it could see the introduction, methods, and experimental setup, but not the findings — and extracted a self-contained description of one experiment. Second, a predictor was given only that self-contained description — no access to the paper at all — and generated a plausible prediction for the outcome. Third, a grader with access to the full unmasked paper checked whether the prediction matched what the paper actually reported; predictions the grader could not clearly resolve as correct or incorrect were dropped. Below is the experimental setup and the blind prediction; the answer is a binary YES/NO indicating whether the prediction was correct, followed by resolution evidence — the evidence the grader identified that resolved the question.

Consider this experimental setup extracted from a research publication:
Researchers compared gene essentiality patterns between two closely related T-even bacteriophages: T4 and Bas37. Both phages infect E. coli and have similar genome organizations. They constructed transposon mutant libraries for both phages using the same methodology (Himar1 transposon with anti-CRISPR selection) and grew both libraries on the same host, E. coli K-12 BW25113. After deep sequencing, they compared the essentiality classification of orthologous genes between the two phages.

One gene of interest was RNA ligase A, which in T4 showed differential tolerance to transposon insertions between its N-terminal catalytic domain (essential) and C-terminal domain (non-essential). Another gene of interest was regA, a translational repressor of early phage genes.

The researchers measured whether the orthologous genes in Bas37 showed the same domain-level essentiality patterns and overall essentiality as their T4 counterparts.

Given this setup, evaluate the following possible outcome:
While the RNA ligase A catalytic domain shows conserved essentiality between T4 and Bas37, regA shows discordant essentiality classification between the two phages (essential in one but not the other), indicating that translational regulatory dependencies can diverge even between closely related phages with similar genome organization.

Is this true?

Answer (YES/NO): YES